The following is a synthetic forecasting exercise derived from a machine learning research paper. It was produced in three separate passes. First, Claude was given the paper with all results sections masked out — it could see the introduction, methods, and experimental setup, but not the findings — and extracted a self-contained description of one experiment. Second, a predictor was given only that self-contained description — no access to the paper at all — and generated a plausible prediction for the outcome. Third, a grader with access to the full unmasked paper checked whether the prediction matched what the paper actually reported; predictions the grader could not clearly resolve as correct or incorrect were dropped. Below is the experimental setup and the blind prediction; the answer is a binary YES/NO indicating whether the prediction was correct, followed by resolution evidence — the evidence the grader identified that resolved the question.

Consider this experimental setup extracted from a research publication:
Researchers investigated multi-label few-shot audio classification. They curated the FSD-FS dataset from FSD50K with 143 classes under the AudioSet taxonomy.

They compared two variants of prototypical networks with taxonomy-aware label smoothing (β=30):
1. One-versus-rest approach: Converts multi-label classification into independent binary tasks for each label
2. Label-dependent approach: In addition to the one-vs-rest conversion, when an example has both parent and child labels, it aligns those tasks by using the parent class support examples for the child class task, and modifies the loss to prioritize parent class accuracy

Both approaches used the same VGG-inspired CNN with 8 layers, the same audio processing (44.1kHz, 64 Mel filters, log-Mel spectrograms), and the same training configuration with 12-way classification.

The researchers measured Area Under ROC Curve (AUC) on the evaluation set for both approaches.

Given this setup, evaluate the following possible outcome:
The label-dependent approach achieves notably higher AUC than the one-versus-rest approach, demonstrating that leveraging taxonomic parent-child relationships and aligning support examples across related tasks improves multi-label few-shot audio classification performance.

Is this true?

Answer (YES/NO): NO